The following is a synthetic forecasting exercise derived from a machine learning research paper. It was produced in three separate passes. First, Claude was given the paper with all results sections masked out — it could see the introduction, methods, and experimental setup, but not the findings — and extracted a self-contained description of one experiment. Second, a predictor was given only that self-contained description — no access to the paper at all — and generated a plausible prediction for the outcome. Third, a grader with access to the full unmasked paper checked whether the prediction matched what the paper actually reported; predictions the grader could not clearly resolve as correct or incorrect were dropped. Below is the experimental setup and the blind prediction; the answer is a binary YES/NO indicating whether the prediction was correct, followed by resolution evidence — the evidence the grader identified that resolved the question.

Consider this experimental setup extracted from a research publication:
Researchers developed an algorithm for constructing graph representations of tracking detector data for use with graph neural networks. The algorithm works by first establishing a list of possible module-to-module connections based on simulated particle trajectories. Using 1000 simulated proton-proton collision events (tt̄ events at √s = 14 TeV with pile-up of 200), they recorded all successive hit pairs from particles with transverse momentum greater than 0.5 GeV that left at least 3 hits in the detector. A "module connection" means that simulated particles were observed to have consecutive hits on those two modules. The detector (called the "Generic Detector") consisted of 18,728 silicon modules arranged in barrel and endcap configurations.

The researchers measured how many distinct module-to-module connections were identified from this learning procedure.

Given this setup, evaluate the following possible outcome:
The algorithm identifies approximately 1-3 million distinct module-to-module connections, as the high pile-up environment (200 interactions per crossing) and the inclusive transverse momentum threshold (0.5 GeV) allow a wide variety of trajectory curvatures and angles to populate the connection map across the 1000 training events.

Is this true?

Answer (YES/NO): NO